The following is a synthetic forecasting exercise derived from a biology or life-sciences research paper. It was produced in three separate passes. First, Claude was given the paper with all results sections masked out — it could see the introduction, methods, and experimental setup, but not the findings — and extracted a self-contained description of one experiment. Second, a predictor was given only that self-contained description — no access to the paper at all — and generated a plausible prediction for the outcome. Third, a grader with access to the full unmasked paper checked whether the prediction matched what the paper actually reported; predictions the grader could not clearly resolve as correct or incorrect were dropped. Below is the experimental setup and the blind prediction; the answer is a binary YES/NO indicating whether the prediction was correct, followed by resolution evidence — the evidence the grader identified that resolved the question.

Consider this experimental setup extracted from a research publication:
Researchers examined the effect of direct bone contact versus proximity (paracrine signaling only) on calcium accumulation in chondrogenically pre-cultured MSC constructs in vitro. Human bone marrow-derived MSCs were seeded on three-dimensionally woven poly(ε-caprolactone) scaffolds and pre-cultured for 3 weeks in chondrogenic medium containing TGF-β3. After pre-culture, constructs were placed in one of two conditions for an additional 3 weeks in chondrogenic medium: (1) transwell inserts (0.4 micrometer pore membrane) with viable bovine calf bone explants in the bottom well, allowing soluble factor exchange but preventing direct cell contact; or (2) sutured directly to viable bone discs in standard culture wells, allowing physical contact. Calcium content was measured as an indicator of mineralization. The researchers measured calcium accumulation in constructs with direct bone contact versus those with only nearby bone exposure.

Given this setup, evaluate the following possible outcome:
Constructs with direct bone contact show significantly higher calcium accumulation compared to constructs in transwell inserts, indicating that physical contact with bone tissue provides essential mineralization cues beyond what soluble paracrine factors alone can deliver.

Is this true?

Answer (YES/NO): YES